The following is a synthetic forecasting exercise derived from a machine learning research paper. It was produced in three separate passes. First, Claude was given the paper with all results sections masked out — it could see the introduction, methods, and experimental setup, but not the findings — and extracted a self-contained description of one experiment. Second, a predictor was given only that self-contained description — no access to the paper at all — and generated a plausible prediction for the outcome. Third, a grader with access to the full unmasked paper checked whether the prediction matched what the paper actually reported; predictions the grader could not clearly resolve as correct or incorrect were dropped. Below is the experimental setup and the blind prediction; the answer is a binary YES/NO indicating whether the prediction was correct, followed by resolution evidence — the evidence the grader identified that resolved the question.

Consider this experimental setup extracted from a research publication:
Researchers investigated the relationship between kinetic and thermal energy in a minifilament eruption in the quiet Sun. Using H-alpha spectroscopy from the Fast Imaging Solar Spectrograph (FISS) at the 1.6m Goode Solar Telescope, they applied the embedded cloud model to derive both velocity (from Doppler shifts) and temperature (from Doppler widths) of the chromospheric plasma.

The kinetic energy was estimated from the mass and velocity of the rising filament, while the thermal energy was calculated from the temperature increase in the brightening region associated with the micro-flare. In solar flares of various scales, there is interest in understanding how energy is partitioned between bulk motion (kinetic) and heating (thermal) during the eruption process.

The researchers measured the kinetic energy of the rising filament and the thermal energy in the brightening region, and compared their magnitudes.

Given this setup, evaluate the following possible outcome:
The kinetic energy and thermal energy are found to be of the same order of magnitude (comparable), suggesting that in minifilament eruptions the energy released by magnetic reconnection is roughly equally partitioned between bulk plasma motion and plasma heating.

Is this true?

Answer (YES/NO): YES